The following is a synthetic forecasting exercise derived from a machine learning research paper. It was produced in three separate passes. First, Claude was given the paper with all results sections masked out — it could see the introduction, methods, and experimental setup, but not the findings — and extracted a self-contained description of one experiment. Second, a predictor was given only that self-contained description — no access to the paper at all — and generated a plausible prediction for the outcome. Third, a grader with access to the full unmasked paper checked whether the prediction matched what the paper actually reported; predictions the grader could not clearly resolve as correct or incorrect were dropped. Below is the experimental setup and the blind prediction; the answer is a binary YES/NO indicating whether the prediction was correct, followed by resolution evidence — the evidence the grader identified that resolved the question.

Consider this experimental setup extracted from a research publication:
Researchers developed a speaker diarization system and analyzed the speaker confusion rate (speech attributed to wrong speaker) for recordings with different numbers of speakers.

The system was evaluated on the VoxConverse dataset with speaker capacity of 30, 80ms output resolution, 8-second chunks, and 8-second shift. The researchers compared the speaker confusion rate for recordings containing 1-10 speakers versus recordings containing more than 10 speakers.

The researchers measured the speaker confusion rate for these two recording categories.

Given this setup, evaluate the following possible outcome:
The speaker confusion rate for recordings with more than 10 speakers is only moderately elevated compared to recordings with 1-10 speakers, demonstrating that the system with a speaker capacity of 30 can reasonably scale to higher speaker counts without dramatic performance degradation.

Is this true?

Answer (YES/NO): NO